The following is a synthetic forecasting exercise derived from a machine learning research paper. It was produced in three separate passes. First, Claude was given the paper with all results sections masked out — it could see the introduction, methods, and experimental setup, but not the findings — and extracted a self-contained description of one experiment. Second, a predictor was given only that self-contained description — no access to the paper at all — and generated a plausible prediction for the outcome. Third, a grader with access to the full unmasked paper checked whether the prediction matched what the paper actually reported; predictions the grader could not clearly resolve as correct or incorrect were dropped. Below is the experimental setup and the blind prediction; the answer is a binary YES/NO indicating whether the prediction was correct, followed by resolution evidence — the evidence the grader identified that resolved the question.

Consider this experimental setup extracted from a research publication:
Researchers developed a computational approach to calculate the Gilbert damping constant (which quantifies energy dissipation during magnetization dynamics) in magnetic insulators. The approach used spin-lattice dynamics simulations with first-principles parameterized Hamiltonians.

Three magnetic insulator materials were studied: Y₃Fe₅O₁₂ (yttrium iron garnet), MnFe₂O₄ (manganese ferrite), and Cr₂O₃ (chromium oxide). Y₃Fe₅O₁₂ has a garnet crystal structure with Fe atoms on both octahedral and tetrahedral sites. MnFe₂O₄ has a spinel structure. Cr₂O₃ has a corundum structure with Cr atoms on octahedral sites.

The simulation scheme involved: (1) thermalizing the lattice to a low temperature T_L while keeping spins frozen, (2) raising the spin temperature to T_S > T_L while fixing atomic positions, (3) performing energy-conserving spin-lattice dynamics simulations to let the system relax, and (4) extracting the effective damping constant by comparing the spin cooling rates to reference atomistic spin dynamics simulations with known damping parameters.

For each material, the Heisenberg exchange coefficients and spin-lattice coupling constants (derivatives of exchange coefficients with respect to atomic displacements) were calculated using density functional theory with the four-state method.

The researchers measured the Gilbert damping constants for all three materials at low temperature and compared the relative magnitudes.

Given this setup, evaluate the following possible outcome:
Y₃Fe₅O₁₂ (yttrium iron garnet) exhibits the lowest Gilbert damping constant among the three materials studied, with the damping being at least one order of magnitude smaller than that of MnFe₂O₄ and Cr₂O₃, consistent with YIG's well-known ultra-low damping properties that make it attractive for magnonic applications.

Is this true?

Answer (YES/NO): NO